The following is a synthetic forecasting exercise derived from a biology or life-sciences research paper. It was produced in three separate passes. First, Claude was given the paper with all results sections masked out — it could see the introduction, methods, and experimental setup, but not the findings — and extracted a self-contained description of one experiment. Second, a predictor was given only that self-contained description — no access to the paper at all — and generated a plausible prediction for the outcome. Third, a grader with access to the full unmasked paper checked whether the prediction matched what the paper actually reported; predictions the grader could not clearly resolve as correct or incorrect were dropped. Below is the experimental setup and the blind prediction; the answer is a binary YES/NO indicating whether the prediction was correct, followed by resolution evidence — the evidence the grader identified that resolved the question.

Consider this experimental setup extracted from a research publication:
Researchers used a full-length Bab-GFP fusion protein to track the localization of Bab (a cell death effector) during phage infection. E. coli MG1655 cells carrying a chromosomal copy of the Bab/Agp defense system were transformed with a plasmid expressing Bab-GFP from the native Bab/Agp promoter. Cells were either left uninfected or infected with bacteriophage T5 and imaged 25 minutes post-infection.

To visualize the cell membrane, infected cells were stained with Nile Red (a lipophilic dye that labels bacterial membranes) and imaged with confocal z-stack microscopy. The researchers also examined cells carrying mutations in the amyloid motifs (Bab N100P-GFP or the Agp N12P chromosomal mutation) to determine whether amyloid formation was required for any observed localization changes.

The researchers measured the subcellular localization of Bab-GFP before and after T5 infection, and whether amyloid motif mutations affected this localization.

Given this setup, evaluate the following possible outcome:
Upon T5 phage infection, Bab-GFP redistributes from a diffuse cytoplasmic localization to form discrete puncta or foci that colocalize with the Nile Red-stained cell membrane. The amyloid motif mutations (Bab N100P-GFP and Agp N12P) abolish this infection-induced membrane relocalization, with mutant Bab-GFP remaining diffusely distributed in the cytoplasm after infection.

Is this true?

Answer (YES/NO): NO